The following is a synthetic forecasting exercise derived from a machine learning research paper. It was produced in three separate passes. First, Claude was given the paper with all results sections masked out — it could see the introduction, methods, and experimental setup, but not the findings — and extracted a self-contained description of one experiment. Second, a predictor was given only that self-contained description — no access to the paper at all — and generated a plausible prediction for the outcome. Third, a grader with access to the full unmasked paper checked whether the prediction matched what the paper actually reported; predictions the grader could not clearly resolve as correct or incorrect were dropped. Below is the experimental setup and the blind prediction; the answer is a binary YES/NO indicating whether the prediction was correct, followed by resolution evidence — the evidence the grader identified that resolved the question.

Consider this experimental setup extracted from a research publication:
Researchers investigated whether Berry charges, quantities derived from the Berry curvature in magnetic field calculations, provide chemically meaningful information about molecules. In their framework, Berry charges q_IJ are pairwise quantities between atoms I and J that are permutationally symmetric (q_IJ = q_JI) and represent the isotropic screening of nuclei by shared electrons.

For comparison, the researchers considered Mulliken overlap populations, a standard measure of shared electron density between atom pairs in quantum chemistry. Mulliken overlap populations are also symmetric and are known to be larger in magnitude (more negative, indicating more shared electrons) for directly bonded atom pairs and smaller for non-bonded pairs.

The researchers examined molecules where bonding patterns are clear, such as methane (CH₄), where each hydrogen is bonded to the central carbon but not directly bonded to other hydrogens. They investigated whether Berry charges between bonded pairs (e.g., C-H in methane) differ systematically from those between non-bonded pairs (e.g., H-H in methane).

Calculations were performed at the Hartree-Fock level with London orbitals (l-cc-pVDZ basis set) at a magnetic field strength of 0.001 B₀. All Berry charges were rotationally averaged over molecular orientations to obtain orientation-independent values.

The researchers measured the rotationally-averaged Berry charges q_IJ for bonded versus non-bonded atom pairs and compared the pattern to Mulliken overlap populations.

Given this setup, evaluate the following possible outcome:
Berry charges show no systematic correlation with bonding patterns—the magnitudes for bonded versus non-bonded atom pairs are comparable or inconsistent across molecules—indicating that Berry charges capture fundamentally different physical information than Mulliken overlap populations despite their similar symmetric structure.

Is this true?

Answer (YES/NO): NO